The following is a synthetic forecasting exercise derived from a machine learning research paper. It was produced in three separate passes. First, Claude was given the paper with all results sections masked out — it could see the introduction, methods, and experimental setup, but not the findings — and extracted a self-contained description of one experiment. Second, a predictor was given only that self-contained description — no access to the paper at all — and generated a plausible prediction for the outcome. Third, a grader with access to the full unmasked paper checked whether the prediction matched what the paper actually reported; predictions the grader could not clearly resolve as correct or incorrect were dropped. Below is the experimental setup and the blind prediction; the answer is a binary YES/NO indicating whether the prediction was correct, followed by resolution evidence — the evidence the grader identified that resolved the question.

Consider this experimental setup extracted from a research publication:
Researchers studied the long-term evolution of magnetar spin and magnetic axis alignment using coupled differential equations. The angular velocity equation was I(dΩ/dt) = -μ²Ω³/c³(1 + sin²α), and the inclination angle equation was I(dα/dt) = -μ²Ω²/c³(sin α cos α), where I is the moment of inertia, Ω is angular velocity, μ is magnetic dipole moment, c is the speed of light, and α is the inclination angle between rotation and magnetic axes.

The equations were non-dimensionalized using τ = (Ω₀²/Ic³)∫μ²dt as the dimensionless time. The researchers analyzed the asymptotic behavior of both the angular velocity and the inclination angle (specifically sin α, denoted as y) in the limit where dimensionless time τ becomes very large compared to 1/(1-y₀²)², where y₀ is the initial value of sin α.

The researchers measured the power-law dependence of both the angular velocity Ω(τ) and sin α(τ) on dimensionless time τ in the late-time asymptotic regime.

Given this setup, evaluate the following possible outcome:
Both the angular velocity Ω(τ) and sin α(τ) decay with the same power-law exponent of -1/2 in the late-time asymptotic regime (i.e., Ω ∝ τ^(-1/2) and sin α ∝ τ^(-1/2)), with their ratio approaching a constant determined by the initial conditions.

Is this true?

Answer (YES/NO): YES